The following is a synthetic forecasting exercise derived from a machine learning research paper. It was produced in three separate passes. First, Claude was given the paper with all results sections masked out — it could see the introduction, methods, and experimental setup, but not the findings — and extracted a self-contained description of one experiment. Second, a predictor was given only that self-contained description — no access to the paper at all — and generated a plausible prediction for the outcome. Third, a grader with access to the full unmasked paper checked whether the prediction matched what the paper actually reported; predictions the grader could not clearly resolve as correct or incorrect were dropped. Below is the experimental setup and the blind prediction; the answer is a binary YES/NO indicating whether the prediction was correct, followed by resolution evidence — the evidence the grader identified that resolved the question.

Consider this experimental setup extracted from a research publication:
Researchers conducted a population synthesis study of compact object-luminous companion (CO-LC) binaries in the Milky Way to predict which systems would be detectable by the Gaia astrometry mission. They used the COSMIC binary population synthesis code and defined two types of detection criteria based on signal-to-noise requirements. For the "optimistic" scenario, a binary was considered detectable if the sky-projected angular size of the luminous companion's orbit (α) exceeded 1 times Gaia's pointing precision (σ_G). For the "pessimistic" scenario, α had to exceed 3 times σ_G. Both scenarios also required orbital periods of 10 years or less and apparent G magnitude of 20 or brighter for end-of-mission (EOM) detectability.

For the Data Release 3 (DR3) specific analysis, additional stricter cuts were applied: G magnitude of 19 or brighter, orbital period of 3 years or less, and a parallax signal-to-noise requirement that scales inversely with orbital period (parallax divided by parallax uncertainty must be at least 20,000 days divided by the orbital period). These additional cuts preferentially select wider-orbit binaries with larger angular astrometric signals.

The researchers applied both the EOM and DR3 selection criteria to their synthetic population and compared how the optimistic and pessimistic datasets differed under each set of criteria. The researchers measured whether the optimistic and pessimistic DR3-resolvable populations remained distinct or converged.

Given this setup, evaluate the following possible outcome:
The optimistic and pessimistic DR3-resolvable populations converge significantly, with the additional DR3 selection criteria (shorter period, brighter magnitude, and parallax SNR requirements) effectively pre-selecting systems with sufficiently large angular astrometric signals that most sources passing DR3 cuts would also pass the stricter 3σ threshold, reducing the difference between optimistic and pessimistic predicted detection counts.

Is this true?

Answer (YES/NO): YES